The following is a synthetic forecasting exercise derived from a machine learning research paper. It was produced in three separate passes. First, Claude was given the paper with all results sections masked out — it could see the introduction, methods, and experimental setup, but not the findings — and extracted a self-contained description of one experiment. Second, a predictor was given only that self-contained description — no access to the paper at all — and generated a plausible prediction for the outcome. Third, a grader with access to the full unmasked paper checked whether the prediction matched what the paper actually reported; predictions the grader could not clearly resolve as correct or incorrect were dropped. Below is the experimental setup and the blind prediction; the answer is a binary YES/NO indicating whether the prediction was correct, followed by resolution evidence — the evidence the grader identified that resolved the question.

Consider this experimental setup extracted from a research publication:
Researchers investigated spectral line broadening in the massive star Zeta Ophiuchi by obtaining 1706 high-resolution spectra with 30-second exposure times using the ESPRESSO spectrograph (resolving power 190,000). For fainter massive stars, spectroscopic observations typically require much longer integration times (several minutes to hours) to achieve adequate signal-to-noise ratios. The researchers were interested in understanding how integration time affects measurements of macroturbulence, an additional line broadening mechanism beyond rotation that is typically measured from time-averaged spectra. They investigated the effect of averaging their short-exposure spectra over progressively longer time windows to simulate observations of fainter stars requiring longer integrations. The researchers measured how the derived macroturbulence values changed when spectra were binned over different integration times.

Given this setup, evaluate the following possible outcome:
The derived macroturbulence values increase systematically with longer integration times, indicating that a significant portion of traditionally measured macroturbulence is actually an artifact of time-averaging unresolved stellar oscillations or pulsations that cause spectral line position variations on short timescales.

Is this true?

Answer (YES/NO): YES